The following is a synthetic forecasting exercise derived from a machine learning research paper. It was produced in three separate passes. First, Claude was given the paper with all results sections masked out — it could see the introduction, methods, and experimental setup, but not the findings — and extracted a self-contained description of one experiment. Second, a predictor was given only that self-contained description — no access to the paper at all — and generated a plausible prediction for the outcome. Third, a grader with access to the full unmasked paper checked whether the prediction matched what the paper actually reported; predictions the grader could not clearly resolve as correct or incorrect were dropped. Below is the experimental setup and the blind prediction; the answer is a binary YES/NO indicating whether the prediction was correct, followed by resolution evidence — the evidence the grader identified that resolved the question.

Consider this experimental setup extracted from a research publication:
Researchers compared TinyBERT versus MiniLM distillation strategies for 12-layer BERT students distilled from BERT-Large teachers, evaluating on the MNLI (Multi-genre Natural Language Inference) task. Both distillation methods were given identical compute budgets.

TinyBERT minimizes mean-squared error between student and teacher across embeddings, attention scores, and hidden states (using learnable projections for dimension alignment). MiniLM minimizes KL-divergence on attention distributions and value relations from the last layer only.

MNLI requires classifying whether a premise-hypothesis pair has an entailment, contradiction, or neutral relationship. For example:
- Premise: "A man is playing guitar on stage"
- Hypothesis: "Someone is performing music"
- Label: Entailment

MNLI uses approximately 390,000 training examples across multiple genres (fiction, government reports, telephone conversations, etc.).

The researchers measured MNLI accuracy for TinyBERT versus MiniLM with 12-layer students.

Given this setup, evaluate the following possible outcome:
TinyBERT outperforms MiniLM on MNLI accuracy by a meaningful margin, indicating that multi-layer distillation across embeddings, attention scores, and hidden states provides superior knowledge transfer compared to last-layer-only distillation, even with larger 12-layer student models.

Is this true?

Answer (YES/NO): NO